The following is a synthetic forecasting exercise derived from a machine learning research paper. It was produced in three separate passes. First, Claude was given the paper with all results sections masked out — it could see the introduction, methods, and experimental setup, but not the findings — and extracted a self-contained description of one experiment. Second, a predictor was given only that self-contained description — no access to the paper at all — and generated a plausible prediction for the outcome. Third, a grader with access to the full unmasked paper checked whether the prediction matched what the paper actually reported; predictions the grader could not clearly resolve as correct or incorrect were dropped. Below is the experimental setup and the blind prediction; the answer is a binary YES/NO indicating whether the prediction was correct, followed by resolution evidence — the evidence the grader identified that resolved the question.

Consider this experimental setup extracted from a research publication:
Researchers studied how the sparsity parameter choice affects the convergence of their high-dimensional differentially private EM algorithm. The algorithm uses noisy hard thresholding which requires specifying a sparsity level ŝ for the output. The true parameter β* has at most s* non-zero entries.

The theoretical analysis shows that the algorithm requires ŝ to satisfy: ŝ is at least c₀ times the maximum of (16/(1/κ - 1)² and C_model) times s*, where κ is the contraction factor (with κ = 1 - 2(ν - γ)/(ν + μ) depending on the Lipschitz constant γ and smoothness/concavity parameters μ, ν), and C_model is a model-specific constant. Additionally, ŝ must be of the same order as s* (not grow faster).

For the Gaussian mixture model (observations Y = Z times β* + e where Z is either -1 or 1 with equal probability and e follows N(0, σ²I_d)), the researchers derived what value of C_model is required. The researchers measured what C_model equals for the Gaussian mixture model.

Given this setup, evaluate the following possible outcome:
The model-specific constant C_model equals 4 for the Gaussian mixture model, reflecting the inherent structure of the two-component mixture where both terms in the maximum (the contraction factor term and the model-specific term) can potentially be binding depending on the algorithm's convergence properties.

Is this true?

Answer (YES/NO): NO